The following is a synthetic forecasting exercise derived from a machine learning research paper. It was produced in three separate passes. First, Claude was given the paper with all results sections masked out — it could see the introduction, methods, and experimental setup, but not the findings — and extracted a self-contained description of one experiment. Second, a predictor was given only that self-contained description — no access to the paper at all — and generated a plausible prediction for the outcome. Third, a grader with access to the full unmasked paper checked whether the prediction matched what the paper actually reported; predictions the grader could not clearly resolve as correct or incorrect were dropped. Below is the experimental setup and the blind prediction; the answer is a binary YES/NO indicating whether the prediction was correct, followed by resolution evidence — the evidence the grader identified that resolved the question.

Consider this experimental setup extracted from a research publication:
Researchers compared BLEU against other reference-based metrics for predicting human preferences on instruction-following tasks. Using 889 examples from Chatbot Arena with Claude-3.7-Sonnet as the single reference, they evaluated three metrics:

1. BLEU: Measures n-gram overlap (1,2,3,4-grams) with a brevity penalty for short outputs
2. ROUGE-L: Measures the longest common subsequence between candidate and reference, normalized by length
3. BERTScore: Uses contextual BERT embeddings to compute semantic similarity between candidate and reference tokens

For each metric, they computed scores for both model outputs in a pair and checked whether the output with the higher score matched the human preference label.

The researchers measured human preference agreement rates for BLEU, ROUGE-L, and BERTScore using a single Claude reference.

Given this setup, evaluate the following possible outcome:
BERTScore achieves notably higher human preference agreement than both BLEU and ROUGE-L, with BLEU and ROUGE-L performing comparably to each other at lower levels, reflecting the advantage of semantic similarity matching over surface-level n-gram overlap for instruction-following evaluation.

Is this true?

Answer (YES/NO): NO